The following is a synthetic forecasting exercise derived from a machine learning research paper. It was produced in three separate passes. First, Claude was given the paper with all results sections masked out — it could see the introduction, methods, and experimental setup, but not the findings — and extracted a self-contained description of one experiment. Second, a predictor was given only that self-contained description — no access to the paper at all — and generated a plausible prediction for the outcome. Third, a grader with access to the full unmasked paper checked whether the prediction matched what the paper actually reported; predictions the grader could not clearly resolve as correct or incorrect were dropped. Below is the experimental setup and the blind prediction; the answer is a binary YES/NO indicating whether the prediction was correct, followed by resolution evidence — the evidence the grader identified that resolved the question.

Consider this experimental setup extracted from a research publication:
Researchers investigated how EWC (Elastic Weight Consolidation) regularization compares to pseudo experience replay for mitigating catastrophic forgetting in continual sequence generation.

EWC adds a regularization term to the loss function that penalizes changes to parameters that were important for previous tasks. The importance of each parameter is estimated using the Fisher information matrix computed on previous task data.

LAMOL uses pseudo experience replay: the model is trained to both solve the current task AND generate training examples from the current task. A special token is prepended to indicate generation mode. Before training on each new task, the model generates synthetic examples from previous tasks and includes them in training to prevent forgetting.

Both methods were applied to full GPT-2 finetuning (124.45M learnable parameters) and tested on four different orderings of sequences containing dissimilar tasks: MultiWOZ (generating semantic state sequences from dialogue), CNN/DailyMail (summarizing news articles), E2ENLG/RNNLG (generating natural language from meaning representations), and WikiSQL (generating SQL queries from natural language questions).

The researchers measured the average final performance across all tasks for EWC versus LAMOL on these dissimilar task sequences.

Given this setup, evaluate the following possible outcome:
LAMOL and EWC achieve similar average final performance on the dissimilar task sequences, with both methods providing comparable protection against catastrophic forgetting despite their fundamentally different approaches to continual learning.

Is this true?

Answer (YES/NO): NO